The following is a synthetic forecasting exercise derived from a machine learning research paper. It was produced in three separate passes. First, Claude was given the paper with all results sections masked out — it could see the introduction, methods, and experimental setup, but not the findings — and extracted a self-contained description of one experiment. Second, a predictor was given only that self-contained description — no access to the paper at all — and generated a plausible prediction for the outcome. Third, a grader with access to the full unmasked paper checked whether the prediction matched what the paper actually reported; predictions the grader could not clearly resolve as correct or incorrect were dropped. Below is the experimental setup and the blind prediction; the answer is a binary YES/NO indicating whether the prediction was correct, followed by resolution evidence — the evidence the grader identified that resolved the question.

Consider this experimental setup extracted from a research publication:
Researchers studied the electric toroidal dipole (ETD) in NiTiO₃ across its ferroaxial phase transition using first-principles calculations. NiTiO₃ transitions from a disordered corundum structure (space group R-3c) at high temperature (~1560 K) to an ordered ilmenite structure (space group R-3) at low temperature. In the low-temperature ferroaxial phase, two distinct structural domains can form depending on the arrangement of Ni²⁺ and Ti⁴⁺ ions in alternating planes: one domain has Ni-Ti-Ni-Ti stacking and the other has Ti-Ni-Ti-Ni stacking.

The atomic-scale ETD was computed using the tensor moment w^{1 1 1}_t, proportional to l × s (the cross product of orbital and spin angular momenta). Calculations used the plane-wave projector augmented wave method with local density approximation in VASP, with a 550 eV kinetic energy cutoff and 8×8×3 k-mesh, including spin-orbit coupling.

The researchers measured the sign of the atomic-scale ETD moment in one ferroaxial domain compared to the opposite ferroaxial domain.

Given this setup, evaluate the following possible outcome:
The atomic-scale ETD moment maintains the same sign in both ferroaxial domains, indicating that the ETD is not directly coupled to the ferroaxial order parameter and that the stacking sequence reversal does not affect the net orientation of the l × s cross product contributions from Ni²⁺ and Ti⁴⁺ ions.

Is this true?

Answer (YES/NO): NO